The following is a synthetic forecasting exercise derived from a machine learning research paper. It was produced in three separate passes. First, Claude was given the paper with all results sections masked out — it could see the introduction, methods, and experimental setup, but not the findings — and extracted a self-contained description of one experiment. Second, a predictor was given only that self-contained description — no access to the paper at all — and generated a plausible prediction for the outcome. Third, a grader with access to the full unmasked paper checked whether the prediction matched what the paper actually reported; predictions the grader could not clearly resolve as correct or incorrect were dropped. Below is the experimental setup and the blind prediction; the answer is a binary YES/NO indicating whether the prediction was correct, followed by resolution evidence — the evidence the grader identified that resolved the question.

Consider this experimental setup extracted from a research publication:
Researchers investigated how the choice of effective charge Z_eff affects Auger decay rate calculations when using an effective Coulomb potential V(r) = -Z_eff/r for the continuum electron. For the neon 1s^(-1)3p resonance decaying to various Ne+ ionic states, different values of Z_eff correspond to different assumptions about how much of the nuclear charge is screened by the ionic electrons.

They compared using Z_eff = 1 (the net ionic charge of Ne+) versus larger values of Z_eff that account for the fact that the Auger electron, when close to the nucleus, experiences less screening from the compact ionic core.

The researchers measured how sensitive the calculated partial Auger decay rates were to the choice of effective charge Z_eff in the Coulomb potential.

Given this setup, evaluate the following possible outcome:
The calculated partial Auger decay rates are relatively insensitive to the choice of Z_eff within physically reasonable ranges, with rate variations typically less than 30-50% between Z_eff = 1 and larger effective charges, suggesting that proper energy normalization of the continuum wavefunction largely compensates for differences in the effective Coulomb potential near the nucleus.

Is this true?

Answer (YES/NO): NO